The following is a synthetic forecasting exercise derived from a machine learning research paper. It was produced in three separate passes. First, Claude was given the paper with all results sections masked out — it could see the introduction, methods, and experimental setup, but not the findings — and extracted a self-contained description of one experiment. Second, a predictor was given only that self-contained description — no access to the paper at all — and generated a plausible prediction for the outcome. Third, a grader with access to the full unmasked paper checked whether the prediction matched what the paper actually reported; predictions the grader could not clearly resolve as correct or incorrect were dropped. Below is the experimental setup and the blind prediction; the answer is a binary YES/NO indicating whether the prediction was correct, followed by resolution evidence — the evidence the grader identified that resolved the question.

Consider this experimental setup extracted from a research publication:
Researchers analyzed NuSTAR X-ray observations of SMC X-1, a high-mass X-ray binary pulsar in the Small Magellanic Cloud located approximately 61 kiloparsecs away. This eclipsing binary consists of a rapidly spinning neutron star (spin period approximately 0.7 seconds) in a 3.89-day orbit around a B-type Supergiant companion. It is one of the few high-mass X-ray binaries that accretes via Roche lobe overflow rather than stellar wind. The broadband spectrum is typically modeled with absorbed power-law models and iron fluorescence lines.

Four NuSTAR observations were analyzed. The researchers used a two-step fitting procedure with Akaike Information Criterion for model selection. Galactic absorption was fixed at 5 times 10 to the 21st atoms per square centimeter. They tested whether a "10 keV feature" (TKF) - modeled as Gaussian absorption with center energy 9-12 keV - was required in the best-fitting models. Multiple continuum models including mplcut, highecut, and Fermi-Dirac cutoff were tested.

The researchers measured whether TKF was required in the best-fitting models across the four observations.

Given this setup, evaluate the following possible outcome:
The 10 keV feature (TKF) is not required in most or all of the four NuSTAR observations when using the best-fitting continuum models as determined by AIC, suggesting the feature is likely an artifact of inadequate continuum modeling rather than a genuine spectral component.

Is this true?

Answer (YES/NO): YES